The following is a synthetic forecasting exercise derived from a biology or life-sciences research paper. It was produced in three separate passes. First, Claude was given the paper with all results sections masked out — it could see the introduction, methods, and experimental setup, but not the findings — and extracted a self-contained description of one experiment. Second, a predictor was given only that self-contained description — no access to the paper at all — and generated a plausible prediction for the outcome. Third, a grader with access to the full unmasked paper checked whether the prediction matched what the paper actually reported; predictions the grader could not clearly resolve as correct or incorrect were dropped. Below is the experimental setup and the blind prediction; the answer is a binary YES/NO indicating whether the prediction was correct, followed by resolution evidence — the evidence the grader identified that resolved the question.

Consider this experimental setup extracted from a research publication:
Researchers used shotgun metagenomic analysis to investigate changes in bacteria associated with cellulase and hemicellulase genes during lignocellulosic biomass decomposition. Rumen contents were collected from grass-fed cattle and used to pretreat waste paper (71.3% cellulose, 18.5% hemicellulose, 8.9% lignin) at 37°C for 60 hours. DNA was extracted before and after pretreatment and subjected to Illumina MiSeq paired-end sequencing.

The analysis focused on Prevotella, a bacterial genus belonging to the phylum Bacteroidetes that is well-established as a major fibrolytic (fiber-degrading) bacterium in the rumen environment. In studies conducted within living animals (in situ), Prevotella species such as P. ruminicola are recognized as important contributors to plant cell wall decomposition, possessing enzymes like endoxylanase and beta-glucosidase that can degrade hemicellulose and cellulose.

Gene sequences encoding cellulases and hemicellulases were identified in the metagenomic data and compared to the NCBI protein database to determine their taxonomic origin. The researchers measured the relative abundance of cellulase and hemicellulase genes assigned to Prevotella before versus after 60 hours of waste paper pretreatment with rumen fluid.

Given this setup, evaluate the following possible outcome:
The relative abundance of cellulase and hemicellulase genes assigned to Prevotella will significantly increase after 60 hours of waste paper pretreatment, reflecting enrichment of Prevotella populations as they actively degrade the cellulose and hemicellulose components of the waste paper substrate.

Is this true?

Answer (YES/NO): NO